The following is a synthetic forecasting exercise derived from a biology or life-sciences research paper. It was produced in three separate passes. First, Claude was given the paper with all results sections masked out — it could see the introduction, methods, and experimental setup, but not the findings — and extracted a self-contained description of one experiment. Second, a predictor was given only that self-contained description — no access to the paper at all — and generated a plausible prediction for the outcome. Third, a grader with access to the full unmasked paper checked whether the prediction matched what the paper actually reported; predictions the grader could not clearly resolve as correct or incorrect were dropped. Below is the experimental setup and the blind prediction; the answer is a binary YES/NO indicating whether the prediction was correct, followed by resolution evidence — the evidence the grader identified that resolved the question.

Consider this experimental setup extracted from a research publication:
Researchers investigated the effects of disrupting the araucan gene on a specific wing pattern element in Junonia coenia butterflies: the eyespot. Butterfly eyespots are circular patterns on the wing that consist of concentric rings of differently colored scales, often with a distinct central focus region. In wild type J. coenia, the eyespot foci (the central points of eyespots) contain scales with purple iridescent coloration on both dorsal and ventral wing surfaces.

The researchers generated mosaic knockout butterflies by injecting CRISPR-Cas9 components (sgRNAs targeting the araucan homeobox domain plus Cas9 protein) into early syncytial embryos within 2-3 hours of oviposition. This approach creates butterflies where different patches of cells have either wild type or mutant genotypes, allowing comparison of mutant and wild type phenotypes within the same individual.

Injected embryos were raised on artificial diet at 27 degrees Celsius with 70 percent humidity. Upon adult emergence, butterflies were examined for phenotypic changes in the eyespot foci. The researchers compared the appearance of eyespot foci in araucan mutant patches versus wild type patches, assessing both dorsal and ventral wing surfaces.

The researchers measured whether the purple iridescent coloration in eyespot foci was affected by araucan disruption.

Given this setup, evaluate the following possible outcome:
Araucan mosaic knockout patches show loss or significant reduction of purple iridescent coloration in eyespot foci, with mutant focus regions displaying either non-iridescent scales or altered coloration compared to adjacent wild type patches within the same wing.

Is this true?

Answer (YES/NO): YES